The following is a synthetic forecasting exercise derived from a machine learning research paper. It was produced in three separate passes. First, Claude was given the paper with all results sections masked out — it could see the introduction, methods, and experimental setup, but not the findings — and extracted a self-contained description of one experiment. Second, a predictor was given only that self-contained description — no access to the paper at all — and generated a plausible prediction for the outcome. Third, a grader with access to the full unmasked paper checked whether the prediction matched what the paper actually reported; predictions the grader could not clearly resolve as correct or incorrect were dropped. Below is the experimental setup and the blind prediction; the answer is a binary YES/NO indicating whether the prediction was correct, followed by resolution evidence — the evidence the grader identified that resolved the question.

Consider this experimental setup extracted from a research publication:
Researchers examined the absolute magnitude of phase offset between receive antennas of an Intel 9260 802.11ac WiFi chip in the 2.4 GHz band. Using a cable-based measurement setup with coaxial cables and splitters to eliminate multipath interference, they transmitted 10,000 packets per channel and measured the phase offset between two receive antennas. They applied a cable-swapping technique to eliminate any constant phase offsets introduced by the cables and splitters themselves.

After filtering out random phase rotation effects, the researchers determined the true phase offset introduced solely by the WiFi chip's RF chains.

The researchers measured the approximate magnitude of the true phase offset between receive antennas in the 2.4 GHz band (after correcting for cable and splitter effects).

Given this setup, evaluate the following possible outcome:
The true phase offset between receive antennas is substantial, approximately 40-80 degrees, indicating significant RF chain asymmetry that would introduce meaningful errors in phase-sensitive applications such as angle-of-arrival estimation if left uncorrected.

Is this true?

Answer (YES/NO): NO